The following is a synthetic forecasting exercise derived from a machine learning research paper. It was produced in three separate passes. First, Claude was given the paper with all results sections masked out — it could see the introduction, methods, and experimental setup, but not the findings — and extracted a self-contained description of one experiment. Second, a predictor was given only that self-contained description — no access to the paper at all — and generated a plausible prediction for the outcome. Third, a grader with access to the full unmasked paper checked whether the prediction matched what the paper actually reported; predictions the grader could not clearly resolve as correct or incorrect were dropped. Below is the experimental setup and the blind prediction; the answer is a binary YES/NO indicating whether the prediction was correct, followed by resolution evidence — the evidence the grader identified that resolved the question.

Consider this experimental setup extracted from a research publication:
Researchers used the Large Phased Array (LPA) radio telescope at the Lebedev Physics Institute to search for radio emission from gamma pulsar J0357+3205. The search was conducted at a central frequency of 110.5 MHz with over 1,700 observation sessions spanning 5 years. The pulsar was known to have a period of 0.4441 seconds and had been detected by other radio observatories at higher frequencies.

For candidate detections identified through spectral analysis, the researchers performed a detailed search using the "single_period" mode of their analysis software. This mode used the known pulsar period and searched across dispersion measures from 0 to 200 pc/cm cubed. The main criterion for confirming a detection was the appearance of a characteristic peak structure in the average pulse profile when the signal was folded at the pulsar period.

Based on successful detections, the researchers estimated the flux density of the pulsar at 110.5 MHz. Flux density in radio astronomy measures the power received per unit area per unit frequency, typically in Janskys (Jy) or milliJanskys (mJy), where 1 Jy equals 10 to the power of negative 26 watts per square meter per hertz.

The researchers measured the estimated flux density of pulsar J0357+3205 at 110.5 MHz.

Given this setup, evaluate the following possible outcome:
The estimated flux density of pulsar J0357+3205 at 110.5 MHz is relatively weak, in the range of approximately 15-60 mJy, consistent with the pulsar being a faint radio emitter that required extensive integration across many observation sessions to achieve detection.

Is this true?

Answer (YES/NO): NO